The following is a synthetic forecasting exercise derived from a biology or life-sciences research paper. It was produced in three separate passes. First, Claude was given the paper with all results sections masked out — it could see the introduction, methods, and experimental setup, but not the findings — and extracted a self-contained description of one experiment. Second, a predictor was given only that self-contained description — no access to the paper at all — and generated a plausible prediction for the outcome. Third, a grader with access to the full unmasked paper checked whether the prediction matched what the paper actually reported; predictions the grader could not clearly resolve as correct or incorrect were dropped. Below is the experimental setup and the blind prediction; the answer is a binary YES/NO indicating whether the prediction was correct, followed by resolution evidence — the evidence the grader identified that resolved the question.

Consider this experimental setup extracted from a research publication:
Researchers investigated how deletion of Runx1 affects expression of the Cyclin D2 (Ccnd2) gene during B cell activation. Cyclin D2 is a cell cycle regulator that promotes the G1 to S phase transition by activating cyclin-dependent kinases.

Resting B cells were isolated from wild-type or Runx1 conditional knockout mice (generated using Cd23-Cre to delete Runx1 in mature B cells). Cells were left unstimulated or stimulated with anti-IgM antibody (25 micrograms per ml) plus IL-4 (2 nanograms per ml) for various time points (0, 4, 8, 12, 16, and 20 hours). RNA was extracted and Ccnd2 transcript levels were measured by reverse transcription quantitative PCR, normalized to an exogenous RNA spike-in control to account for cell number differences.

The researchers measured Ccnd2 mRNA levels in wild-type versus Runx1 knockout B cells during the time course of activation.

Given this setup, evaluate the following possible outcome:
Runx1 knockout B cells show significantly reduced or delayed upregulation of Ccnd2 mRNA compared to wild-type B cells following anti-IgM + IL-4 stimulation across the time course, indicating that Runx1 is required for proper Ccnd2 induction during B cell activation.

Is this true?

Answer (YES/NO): NO